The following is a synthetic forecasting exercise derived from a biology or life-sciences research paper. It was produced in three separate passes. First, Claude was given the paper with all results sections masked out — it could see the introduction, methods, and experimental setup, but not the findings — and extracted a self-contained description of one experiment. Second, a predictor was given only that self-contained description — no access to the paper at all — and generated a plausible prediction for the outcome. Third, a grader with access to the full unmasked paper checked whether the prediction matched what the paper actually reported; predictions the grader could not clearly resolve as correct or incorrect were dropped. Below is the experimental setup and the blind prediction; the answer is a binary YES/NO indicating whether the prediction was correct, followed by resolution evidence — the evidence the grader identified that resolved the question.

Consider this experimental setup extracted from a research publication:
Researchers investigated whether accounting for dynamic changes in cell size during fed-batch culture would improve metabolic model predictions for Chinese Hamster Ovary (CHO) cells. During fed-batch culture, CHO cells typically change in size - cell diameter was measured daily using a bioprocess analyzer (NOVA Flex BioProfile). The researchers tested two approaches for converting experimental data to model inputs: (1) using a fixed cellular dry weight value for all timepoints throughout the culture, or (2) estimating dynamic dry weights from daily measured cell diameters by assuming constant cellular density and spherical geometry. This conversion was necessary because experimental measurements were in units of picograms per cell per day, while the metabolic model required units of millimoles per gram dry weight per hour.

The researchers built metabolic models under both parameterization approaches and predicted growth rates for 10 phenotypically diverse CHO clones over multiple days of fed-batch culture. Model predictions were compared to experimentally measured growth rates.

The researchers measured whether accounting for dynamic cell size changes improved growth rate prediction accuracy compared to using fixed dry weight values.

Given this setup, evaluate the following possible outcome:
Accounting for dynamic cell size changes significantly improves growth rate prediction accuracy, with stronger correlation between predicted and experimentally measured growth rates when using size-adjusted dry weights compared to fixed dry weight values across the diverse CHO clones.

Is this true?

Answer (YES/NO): YES